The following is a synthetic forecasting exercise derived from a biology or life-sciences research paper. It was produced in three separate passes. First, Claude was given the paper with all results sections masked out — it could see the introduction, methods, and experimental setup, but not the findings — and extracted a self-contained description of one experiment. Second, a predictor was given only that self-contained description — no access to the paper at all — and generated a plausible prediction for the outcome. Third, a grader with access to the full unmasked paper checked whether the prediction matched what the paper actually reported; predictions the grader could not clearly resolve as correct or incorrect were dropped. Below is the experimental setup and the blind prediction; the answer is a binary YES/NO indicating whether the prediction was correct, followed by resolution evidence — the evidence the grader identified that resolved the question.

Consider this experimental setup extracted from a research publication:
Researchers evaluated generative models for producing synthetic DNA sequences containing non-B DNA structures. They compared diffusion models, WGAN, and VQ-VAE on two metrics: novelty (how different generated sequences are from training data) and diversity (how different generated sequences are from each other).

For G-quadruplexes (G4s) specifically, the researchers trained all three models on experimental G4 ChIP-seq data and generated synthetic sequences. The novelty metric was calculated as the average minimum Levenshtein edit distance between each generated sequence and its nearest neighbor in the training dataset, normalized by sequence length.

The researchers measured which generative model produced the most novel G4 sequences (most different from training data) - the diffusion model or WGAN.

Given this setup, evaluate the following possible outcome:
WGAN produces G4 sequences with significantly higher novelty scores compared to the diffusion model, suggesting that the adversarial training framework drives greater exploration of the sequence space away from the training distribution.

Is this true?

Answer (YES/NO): YES